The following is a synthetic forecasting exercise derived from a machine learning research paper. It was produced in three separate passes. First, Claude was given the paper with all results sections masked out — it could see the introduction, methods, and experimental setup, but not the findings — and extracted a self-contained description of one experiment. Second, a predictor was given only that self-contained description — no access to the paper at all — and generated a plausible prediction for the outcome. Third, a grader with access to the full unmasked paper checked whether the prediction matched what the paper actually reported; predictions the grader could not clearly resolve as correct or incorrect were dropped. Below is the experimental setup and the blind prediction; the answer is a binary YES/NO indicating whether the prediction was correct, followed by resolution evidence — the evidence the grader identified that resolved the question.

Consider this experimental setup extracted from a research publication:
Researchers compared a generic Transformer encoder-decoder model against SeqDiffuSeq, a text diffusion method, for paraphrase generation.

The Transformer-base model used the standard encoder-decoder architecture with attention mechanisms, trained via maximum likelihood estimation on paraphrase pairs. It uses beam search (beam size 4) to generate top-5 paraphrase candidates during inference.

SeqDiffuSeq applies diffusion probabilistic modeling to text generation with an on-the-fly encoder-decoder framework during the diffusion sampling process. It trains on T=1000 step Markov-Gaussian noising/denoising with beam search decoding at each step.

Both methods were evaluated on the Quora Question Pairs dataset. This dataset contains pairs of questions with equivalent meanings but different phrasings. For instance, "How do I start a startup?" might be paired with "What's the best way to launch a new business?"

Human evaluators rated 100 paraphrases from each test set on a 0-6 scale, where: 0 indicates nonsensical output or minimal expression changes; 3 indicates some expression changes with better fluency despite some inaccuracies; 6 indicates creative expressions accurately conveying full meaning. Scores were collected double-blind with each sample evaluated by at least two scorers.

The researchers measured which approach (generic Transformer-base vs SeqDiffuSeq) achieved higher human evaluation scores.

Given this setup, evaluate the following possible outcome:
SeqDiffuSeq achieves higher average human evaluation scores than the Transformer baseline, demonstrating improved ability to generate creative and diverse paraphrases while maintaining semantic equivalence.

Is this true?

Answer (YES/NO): NO